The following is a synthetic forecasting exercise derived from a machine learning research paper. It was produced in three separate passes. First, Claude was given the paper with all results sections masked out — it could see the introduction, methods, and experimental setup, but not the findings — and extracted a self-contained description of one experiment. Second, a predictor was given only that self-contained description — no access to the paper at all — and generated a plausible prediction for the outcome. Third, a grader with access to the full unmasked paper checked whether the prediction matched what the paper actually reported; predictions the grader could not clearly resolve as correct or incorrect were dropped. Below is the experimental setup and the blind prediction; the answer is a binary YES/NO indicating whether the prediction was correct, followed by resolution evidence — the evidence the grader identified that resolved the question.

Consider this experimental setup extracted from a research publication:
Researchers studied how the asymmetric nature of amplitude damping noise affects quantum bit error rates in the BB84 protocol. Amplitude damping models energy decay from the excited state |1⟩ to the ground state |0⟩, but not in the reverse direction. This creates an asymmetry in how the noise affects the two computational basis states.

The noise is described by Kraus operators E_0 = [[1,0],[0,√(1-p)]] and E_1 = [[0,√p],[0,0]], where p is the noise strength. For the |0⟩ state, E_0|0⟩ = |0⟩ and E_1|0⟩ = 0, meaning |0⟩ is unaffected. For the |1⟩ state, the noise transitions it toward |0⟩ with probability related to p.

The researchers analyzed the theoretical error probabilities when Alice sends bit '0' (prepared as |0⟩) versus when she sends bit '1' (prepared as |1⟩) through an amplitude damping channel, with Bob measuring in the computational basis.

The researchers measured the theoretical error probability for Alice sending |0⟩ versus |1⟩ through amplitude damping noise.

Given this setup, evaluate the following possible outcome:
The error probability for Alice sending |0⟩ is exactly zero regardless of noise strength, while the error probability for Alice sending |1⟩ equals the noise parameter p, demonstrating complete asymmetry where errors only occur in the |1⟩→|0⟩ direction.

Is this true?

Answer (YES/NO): NO